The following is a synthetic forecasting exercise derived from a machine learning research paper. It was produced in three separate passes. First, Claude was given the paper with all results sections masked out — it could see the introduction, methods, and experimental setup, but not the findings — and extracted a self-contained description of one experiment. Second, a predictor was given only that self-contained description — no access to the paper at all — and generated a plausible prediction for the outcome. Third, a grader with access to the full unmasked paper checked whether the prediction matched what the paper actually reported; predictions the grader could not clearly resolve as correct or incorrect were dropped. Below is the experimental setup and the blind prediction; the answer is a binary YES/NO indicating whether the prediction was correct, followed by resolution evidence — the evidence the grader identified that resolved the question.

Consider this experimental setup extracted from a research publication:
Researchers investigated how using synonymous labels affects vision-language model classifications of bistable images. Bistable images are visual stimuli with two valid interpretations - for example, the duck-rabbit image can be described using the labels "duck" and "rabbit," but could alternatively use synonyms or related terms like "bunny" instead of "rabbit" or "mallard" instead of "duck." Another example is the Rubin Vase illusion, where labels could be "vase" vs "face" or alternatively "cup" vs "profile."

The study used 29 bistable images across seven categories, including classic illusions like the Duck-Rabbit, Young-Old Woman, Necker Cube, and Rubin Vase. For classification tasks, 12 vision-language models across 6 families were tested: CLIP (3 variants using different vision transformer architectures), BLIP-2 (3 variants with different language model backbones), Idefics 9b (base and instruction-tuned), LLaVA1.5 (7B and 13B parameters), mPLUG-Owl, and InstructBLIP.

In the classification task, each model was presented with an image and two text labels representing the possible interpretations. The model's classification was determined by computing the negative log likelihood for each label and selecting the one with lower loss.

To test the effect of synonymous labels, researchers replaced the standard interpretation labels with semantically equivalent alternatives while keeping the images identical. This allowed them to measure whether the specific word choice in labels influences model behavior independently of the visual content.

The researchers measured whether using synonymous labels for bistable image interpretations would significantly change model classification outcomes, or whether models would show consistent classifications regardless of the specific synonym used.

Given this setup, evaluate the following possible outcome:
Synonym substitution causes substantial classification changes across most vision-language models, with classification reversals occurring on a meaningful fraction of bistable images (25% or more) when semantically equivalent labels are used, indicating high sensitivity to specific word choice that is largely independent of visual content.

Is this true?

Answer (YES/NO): NO